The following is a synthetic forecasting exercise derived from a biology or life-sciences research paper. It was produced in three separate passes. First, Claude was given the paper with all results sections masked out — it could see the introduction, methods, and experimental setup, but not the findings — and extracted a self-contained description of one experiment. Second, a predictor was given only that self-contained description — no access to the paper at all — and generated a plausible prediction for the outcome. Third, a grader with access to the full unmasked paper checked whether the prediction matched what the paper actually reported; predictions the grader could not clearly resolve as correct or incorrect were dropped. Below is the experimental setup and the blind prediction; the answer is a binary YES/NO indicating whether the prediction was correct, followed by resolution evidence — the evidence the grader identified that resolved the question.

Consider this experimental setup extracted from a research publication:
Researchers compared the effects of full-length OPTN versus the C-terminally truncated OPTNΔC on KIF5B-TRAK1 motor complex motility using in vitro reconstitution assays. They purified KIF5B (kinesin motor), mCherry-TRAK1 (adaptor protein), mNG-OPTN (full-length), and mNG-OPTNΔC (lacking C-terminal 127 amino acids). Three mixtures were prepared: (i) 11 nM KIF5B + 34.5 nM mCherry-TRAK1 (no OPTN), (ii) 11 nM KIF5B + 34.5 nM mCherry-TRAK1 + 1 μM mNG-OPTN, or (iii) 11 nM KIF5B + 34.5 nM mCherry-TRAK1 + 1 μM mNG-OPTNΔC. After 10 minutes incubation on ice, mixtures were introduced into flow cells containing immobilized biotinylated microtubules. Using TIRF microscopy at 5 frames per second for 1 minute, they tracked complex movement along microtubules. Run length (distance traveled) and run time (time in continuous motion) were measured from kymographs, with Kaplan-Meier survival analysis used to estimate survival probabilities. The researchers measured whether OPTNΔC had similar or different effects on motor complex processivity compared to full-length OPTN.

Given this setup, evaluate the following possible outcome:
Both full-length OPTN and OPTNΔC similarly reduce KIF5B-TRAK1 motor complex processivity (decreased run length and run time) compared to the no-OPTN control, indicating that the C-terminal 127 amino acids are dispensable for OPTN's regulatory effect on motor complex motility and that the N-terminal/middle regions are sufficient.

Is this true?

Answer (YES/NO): NO